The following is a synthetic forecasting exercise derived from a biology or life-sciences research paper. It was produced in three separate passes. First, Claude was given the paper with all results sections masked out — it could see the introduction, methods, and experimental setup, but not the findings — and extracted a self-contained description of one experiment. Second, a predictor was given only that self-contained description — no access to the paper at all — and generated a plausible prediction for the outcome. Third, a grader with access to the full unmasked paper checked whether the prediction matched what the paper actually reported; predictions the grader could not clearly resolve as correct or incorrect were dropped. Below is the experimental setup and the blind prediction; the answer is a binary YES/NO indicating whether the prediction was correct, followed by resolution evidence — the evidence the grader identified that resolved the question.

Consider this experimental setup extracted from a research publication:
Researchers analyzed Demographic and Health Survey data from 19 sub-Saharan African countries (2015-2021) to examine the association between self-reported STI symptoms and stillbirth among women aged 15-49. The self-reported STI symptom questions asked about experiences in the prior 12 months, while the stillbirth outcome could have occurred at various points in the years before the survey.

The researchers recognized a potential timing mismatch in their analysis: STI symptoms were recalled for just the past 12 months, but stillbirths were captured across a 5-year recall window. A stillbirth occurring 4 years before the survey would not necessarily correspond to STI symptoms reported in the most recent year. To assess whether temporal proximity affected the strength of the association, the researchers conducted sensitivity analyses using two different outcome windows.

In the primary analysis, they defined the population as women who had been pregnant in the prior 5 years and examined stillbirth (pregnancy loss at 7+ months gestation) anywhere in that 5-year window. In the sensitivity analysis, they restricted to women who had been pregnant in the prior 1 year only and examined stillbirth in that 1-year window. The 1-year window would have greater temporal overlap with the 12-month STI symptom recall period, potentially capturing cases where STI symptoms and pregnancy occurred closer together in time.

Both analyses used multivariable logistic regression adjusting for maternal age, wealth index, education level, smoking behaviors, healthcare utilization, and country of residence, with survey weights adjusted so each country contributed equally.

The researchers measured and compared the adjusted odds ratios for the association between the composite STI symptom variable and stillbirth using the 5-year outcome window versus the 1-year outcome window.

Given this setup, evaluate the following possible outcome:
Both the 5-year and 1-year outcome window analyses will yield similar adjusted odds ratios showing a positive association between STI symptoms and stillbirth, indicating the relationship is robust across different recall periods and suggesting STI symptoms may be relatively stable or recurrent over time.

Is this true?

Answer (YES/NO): YES